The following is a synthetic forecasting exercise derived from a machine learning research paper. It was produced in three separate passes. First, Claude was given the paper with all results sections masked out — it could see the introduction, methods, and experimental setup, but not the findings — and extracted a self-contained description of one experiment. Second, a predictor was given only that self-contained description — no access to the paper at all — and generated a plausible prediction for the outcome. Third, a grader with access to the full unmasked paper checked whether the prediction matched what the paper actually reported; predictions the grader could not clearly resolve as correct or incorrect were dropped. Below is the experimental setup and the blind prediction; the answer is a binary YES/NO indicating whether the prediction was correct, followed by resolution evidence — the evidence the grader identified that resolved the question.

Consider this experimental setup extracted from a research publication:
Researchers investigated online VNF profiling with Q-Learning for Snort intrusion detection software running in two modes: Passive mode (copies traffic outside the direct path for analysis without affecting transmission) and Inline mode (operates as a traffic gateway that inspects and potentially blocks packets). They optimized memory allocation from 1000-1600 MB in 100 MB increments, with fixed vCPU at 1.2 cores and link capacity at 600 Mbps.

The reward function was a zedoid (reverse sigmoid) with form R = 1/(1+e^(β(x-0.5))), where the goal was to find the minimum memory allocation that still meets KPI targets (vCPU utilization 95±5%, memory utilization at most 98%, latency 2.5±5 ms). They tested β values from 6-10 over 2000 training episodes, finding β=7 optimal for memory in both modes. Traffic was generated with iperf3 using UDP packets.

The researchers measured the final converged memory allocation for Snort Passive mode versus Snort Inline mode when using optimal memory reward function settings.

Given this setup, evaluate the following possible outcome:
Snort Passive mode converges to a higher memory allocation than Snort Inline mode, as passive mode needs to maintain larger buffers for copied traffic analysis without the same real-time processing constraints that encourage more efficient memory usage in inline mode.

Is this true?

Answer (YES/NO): YES